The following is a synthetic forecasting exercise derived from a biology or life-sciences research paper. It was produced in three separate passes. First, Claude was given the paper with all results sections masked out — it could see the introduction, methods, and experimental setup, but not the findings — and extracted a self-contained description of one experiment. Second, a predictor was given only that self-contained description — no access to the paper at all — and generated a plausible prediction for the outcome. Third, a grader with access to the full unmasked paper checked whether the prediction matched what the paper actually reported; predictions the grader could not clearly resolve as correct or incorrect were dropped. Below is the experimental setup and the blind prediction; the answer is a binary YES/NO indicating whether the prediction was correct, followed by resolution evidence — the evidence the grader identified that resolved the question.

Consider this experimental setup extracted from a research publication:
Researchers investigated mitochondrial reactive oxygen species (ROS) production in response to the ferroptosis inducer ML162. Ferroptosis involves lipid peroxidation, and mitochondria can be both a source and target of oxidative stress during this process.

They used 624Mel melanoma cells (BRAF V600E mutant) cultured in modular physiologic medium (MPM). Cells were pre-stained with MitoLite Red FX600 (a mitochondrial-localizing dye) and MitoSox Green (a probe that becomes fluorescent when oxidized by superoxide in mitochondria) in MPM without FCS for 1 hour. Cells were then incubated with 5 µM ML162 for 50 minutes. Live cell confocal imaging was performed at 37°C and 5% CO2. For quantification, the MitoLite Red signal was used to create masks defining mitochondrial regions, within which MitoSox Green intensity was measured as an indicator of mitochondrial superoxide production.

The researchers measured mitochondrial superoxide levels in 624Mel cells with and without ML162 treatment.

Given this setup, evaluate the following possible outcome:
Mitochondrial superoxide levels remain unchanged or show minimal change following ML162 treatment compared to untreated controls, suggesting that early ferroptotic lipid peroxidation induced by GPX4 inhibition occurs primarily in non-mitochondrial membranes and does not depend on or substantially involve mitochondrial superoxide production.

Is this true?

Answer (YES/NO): NO